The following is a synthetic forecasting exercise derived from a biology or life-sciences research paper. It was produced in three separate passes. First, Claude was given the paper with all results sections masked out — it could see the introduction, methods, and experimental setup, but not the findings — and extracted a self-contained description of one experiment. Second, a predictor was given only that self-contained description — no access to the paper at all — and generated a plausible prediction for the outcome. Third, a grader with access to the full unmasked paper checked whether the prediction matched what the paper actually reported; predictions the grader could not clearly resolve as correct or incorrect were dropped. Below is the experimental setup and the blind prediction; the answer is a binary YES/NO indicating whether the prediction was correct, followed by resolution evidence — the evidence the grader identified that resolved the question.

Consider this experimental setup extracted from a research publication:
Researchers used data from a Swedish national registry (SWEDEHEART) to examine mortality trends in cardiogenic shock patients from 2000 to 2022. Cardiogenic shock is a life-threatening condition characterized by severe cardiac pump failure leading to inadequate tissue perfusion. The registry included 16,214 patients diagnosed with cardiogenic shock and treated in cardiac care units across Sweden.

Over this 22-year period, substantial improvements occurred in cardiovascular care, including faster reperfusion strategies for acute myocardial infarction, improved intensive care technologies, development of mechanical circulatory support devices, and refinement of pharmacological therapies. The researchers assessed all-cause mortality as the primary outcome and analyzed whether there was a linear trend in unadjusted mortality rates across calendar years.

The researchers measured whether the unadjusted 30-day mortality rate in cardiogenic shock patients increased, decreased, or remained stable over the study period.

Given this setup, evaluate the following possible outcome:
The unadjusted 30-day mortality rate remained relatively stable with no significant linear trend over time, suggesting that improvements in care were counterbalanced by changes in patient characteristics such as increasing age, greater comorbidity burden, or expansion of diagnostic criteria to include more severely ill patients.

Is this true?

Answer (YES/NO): NO